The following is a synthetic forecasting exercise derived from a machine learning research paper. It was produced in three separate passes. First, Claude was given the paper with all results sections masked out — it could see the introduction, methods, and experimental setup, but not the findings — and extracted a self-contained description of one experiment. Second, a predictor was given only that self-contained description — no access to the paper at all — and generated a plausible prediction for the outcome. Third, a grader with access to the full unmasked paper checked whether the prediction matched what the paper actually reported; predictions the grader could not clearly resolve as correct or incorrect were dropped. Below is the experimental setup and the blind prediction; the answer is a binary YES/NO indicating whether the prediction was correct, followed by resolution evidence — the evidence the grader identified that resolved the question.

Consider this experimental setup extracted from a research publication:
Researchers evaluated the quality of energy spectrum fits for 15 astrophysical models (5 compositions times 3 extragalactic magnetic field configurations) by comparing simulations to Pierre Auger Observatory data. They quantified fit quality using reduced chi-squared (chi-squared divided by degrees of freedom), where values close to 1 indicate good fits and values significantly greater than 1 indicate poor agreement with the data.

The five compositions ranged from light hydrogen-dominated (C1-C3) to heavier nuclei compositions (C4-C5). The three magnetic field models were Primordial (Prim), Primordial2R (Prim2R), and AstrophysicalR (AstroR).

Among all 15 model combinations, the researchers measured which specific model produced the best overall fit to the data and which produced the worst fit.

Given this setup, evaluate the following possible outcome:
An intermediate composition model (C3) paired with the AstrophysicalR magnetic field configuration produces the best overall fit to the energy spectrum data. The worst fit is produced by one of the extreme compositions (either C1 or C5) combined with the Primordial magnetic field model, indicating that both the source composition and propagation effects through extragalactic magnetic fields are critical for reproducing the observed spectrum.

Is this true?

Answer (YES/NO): NO